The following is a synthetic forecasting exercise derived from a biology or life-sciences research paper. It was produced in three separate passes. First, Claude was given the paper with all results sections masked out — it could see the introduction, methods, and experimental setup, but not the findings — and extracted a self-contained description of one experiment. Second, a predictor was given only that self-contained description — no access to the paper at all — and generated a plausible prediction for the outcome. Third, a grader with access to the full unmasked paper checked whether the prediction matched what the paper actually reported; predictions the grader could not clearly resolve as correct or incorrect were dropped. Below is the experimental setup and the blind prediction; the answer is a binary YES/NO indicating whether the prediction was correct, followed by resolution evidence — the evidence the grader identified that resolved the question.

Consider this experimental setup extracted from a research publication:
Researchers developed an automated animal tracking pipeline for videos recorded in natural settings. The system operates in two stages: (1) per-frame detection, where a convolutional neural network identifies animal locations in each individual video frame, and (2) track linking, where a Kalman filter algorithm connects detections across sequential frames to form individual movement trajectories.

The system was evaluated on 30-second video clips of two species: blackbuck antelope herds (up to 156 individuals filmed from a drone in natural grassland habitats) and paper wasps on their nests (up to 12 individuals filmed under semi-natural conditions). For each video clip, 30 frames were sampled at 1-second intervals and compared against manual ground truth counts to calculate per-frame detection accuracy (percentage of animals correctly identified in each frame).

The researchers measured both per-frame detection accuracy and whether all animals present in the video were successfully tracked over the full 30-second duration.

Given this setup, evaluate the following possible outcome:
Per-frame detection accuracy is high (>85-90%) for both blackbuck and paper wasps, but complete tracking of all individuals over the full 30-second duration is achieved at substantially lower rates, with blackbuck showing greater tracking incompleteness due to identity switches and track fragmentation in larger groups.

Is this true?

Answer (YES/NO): NO